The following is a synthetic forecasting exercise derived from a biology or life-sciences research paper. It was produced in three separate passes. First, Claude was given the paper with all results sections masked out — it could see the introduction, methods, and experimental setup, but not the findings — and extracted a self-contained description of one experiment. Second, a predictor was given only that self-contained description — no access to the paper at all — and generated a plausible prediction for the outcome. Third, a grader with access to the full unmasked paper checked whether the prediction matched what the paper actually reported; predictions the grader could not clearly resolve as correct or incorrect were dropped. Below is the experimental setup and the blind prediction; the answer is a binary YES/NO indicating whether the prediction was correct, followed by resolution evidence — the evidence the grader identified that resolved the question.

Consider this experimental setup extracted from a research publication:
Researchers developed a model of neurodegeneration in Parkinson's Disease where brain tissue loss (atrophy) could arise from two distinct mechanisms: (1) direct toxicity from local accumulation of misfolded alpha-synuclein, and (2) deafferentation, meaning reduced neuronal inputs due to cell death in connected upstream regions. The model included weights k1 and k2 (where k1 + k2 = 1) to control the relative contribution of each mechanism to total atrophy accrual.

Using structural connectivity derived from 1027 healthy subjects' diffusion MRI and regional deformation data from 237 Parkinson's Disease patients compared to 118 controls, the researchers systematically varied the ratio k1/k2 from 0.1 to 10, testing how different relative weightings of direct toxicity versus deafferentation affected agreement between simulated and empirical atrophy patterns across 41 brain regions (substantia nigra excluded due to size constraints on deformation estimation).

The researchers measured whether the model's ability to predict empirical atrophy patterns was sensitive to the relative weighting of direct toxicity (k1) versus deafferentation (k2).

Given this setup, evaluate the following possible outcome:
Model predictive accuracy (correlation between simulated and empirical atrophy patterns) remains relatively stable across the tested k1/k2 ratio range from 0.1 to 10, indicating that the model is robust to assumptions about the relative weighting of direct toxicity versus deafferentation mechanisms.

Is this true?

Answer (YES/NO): YES